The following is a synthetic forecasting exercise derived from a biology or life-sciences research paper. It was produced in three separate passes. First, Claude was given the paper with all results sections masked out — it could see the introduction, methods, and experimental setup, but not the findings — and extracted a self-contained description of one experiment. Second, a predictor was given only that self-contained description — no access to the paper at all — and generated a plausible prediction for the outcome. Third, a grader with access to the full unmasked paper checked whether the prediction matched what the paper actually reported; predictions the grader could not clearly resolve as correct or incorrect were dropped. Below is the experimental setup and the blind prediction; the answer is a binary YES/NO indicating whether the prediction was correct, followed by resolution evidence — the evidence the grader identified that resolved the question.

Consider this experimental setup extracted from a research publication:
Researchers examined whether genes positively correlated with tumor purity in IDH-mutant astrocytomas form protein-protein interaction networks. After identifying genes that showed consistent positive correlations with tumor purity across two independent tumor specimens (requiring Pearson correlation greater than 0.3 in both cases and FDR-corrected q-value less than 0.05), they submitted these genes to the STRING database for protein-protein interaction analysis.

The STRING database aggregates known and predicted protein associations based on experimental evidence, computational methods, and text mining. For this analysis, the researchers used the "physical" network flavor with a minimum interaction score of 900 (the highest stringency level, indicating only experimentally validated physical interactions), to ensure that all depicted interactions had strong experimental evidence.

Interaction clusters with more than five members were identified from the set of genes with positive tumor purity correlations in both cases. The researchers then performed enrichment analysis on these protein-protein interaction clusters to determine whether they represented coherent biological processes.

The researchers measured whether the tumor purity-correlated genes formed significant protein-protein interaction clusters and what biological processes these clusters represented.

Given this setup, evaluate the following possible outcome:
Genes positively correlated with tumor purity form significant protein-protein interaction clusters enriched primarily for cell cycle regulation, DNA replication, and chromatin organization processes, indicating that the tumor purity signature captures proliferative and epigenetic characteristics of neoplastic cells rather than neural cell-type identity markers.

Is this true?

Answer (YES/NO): NO